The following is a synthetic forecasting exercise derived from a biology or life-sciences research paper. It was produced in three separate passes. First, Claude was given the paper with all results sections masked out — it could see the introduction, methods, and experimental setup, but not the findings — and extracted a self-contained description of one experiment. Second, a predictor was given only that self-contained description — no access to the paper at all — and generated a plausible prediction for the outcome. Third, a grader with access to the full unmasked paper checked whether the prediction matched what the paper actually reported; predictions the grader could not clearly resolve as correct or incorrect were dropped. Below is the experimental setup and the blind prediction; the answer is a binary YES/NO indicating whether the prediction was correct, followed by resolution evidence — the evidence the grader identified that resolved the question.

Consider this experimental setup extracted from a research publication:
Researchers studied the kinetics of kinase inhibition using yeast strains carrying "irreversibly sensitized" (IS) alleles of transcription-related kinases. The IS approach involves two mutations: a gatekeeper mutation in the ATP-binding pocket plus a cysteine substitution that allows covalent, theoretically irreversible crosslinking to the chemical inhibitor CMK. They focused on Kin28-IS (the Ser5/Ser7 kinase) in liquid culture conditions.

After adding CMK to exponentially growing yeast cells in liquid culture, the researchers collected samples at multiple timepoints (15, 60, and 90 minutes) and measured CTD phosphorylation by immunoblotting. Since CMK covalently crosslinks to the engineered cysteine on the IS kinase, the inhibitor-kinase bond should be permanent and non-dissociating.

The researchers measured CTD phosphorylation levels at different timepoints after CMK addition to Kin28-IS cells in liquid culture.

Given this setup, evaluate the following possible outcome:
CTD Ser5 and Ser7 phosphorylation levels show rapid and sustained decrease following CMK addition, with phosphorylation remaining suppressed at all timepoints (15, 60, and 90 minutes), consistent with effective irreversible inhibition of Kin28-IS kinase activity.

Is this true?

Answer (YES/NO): NO